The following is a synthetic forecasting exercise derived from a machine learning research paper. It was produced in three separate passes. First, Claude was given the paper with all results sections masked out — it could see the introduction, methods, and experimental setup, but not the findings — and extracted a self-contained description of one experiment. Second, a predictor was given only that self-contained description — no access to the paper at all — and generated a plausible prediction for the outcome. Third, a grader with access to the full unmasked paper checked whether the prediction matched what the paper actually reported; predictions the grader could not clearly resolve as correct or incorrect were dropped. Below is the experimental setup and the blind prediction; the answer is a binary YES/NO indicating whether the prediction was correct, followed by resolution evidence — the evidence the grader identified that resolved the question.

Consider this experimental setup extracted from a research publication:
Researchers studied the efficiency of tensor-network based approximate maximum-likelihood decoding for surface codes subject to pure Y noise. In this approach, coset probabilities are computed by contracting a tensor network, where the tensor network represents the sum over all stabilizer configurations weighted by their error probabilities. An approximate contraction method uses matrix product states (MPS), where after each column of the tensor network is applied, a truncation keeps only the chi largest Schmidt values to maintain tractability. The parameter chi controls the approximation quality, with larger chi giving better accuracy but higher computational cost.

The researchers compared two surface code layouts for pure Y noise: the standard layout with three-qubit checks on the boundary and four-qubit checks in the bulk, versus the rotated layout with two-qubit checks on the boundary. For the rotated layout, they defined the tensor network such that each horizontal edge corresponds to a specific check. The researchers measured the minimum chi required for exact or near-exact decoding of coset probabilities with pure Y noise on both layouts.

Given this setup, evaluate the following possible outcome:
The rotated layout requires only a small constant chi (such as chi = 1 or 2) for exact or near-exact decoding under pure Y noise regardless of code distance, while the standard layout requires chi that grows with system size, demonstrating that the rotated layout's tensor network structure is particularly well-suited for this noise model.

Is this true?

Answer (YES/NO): YES